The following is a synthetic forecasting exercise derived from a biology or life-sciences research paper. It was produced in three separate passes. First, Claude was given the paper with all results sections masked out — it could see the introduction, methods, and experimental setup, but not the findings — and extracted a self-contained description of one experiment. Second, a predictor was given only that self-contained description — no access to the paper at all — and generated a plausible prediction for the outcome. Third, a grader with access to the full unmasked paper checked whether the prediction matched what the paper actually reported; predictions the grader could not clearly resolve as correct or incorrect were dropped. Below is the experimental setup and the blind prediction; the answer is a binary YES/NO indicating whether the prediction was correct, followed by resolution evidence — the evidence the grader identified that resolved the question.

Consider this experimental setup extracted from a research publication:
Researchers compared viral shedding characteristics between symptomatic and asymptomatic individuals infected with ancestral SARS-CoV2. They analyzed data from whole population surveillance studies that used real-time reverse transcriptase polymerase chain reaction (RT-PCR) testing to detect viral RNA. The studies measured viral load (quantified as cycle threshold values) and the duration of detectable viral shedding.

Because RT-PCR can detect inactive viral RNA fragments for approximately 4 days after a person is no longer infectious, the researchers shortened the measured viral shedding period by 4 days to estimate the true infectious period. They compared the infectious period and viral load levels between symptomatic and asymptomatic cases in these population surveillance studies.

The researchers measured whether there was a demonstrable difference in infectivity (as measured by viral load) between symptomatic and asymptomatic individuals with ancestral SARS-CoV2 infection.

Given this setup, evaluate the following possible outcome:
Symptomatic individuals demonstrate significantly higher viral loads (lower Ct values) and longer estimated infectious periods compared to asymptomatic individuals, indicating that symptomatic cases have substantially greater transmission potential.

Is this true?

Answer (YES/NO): NO